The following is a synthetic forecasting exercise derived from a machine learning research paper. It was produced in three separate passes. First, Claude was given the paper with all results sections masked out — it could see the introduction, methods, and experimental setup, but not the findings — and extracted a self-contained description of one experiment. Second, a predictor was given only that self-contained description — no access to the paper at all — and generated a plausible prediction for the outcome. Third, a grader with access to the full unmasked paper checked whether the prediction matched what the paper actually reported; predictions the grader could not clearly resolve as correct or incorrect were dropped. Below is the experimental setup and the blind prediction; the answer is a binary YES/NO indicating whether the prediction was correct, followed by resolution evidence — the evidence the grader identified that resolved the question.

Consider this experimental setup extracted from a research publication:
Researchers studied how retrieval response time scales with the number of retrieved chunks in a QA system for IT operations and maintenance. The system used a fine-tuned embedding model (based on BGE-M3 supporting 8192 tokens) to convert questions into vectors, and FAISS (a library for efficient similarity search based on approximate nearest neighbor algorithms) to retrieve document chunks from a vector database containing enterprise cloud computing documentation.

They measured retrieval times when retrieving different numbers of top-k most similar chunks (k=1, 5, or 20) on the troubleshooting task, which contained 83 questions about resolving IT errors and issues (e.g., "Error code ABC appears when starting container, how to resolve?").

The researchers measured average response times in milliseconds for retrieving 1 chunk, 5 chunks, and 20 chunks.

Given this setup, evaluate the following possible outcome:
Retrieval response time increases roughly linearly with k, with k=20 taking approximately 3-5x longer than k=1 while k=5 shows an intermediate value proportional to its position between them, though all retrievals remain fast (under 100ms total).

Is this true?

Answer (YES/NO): NO